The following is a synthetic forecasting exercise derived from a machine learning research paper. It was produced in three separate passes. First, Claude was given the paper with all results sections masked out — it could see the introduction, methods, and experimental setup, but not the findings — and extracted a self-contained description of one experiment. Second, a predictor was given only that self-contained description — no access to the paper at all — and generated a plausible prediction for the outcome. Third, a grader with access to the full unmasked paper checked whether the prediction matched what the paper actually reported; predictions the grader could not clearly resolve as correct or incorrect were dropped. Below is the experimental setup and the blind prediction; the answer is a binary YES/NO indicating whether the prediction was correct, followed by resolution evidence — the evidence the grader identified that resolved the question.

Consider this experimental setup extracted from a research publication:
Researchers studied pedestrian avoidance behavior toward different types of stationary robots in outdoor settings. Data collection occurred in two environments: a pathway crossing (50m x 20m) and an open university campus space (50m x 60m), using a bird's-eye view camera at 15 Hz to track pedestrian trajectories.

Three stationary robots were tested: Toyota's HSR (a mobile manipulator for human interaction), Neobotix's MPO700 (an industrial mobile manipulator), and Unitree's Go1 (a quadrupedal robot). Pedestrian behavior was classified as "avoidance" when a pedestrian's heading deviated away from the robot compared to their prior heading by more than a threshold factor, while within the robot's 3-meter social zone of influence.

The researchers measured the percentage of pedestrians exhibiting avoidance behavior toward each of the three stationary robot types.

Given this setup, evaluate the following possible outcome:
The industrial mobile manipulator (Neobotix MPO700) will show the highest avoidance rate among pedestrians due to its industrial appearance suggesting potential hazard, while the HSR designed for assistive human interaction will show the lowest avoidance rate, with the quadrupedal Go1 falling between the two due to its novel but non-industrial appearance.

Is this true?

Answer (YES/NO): NO